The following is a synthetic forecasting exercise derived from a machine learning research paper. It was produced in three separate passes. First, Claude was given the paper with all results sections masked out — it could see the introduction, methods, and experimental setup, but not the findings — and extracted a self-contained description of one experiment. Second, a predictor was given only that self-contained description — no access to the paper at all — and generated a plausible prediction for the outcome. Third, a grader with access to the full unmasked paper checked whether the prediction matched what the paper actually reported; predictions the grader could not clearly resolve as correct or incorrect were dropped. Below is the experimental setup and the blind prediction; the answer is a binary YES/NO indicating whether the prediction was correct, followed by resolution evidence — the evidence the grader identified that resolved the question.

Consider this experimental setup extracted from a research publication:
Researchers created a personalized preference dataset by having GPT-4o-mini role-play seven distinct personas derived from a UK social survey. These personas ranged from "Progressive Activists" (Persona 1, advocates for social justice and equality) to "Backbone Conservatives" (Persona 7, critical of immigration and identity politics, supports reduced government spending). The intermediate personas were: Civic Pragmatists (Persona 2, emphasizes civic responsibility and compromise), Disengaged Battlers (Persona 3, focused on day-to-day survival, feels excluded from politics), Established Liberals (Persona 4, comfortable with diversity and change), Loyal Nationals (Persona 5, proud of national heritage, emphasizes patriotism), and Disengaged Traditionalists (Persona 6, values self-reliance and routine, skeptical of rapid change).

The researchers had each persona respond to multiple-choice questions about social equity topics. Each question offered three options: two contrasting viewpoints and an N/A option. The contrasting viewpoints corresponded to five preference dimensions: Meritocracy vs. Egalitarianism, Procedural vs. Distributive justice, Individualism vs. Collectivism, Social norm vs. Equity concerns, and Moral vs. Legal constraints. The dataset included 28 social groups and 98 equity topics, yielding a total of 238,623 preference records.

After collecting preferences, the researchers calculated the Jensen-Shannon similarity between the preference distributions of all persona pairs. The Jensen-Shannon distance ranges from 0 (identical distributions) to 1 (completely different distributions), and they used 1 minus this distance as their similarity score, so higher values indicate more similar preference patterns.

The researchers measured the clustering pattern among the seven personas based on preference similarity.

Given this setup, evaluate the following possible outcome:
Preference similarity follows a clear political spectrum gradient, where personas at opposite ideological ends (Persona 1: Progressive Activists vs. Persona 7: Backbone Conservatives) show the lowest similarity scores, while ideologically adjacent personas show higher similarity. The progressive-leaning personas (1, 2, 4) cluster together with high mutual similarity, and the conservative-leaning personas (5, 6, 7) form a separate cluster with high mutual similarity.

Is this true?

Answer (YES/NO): NO